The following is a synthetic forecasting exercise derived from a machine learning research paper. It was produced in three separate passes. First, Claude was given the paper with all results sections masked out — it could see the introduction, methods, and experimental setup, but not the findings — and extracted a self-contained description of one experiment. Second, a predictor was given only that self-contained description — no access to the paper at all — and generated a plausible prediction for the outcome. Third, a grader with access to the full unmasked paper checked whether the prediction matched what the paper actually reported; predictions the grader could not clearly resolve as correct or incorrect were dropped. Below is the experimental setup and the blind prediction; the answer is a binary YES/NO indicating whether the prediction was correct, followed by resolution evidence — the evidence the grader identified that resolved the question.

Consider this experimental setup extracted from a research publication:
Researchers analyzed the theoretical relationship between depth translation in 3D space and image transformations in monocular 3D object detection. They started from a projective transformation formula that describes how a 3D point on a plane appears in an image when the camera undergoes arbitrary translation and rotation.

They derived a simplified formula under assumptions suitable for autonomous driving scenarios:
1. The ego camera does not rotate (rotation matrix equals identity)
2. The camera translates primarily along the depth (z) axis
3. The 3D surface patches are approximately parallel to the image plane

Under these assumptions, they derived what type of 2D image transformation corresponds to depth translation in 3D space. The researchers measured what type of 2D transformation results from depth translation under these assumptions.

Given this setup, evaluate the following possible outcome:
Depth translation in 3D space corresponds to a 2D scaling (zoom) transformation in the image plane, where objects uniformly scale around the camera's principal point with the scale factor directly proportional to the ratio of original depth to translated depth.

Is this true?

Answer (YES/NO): NO